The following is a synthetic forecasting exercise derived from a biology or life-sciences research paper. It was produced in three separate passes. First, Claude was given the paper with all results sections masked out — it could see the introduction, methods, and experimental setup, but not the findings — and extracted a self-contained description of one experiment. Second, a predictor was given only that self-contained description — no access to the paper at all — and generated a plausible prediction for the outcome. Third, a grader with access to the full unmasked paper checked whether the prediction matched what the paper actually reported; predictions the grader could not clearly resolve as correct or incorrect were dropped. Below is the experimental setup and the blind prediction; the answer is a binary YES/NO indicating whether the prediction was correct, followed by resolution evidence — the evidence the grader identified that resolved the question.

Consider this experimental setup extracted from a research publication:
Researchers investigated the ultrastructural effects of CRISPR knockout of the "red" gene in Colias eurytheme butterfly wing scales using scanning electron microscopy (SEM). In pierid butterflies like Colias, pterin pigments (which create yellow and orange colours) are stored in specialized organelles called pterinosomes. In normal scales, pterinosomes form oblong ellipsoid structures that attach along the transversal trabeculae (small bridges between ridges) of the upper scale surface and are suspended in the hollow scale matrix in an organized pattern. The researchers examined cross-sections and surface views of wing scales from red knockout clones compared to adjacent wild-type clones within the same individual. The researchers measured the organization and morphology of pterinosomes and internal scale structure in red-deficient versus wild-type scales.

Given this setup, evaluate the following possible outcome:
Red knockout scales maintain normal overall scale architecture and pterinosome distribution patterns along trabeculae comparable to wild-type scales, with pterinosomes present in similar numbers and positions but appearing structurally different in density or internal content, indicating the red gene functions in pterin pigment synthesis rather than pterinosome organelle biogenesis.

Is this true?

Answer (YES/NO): NO